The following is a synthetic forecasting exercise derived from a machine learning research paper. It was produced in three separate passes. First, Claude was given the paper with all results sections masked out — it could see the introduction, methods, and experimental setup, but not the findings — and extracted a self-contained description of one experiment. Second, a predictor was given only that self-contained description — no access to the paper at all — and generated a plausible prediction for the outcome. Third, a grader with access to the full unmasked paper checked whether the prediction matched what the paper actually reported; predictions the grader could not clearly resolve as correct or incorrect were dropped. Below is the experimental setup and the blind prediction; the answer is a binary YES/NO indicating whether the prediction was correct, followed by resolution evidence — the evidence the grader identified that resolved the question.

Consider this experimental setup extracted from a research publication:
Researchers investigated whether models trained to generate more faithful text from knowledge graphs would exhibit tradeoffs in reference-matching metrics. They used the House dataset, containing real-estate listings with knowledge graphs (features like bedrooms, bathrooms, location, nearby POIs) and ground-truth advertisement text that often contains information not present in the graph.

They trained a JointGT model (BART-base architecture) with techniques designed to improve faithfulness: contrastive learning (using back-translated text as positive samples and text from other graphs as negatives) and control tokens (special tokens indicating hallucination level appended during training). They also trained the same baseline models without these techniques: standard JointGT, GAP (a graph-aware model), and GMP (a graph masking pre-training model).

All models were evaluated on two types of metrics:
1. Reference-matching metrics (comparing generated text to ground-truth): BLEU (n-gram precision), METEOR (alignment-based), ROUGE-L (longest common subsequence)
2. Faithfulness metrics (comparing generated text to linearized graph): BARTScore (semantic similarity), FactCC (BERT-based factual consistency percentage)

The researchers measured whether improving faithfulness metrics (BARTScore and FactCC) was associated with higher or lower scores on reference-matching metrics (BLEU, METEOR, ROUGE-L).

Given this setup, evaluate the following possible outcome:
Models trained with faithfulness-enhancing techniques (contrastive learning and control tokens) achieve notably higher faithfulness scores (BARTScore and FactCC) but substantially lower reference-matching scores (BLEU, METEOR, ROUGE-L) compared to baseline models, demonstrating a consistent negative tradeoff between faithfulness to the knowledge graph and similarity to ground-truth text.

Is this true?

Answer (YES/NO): NO